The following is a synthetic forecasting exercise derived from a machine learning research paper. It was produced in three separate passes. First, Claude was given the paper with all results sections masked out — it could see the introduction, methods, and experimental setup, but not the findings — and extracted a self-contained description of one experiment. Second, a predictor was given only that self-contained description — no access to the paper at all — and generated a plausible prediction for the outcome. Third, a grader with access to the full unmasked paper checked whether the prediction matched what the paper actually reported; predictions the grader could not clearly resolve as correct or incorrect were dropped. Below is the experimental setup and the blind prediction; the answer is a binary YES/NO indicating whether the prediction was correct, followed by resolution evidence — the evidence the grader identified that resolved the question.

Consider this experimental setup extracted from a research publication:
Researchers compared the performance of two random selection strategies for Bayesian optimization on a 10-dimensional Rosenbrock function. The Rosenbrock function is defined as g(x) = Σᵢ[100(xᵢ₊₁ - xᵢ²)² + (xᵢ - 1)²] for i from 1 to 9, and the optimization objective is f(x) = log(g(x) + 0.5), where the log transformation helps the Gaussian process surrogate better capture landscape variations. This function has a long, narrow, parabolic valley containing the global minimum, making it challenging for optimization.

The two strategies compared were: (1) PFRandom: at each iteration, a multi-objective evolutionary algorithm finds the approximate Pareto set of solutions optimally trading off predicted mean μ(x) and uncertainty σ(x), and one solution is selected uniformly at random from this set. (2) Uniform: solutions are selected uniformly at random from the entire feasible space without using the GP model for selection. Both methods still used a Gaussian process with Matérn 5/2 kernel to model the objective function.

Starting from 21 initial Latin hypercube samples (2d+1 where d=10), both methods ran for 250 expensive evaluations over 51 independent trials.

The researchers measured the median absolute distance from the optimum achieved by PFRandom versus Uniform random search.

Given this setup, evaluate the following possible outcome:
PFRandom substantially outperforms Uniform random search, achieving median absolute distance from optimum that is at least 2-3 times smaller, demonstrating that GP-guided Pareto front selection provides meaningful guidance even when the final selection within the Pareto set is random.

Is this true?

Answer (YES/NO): YES